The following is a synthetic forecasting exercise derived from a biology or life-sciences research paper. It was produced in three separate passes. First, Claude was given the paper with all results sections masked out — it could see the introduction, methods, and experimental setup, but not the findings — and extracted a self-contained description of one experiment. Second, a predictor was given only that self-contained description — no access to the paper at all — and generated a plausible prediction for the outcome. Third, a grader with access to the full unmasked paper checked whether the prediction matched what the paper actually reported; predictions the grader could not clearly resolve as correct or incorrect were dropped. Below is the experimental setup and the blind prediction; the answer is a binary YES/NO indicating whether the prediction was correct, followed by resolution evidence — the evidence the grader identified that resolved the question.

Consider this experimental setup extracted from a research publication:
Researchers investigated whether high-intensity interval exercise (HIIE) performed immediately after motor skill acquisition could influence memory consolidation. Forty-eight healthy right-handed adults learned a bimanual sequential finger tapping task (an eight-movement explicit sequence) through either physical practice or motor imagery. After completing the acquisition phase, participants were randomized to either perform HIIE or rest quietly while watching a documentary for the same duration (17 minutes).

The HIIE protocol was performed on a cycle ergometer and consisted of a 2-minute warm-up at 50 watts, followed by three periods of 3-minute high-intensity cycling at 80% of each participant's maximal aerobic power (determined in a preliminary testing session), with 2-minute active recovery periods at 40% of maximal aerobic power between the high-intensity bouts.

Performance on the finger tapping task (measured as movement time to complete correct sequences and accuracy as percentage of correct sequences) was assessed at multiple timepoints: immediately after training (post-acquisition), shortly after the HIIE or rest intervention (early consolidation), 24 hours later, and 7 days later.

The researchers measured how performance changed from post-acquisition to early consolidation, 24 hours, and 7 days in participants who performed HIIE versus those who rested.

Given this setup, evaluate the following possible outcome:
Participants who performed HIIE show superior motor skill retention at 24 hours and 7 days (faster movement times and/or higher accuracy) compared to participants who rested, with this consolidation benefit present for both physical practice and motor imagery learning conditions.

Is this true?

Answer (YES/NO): NO